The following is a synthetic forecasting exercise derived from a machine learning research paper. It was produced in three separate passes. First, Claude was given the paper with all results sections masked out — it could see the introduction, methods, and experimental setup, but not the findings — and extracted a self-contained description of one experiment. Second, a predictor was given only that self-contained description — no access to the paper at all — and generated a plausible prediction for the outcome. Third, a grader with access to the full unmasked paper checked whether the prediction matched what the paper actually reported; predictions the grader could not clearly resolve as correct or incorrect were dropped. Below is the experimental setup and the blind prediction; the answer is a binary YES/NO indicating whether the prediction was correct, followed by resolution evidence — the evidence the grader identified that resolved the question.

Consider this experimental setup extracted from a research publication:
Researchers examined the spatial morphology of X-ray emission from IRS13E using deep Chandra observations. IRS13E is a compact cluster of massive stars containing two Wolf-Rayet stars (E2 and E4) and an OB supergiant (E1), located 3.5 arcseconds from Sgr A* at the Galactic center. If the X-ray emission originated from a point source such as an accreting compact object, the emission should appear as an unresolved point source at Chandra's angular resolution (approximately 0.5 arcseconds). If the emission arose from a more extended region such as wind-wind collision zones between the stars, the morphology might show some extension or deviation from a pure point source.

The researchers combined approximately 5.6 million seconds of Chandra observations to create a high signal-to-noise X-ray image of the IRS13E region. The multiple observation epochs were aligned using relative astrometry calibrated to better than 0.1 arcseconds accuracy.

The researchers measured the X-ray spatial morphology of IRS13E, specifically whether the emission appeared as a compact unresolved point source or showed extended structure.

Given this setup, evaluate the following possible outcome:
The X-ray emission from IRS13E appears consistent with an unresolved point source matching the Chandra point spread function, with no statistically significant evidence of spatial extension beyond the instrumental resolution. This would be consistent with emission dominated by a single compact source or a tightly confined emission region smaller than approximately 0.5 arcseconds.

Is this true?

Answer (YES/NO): NO